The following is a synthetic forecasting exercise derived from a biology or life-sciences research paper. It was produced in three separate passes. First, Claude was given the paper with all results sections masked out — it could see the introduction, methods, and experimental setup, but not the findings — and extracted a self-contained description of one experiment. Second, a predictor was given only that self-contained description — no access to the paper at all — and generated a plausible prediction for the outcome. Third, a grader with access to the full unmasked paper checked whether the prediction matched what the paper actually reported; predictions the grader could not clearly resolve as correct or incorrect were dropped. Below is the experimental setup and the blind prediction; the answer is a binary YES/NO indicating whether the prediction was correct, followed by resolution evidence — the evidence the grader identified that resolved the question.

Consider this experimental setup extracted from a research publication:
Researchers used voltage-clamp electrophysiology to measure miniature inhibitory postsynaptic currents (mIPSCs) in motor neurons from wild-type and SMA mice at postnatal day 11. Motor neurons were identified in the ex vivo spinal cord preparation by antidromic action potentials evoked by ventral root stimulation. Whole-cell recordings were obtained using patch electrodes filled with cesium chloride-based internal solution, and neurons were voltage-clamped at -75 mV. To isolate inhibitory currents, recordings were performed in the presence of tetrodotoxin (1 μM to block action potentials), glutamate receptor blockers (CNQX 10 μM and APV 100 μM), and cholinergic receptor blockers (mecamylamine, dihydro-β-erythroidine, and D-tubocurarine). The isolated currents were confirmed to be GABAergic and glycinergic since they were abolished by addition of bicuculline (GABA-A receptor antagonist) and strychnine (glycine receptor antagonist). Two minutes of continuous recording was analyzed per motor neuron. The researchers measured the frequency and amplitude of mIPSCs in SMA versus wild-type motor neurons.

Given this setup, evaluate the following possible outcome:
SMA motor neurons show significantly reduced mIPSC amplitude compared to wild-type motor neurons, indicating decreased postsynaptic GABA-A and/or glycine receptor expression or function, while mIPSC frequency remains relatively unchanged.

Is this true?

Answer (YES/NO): NO